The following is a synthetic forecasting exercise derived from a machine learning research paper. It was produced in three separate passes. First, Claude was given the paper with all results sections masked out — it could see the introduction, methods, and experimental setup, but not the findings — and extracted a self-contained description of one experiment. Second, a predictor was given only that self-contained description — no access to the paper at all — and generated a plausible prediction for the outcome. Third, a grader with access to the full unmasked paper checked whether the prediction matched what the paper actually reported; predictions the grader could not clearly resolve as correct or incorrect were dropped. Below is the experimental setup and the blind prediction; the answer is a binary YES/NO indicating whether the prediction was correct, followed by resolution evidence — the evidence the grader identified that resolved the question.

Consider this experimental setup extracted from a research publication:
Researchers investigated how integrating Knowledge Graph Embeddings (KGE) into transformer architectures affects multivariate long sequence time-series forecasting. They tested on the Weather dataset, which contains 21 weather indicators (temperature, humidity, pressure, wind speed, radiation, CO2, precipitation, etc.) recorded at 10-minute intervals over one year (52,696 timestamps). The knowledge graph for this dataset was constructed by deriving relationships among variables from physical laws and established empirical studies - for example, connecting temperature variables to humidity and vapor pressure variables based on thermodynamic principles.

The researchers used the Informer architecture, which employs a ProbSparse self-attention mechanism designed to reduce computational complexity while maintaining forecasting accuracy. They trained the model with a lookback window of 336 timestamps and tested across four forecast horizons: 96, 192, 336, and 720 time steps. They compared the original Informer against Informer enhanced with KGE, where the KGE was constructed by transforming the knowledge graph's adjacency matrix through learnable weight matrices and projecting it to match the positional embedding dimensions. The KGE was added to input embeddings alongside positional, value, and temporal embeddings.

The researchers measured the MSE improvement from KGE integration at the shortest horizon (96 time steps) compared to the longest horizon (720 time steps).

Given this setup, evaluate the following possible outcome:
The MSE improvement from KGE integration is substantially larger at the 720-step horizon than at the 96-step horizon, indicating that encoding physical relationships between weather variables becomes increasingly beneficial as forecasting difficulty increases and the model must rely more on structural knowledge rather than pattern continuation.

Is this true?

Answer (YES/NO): YES